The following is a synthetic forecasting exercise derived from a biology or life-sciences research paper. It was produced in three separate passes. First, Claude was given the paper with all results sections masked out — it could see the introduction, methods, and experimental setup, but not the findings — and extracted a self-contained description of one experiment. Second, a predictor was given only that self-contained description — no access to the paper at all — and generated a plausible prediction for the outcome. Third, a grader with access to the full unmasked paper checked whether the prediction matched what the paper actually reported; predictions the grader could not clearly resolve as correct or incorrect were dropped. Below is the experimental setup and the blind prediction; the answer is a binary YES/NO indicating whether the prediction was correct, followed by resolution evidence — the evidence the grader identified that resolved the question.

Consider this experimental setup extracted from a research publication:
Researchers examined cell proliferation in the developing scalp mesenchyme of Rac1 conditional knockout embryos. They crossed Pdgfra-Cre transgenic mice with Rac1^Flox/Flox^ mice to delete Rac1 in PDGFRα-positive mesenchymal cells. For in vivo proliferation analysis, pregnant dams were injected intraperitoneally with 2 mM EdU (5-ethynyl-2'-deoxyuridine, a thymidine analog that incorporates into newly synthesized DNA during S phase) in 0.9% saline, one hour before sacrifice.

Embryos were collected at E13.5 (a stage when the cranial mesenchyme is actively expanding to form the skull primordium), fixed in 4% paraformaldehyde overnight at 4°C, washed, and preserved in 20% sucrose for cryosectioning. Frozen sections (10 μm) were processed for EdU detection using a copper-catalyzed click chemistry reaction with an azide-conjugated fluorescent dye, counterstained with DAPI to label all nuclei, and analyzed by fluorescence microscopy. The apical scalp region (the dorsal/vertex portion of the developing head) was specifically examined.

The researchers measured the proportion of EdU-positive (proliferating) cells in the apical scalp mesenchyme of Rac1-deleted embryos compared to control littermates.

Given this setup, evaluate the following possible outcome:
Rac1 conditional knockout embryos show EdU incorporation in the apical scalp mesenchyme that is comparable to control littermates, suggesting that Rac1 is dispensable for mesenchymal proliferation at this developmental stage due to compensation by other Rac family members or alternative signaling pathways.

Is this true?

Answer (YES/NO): NO